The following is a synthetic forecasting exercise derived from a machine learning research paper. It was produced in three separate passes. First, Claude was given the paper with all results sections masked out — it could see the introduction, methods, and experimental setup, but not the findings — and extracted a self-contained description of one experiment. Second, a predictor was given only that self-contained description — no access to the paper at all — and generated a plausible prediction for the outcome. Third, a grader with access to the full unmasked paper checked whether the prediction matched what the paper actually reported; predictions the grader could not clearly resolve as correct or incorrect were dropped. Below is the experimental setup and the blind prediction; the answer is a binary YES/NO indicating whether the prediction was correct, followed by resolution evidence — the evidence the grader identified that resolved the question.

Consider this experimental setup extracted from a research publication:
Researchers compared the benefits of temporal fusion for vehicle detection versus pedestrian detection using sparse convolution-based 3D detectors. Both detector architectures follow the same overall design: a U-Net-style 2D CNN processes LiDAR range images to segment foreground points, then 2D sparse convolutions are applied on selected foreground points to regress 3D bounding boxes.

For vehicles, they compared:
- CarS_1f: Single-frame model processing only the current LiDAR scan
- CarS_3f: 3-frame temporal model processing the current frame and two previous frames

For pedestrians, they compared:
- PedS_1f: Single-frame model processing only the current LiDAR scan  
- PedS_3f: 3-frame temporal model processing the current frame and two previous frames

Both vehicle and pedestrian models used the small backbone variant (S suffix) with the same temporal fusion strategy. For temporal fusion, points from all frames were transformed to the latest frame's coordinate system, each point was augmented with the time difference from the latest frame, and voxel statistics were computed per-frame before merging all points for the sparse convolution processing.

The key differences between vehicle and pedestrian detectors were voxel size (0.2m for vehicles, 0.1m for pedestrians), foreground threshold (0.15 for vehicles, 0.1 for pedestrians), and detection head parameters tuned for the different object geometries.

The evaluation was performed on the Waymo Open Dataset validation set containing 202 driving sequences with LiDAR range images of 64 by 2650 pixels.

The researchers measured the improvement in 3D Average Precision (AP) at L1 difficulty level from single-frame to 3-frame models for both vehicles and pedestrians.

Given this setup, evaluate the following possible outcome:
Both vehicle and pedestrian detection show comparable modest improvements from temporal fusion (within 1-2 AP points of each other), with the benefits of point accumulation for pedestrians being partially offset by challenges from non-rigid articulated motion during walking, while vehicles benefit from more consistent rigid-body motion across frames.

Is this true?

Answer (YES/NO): NO